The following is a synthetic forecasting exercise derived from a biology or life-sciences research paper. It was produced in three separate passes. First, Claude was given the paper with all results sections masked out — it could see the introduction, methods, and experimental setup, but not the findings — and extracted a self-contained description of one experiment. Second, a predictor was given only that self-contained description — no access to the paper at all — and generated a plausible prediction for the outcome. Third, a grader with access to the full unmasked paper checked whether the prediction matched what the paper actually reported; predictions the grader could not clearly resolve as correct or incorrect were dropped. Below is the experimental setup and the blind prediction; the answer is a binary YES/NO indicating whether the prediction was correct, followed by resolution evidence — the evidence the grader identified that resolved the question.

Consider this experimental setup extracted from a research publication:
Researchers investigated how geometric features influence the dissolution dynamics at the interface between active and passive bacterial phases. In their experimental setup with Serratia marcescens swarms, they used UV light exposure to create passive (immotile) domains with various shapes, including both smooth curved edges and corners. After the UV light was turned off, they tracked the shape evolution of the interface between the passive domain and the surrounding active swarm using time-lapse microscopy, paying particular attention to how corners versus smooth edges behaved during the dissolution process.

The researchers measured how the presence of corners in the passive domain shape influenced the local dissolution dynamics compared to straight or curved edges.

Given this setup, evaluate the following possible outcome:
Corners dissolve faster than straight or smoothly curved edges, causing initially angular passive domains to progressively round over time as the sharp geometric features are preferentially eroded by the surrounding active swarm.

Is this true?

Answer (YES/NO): NO